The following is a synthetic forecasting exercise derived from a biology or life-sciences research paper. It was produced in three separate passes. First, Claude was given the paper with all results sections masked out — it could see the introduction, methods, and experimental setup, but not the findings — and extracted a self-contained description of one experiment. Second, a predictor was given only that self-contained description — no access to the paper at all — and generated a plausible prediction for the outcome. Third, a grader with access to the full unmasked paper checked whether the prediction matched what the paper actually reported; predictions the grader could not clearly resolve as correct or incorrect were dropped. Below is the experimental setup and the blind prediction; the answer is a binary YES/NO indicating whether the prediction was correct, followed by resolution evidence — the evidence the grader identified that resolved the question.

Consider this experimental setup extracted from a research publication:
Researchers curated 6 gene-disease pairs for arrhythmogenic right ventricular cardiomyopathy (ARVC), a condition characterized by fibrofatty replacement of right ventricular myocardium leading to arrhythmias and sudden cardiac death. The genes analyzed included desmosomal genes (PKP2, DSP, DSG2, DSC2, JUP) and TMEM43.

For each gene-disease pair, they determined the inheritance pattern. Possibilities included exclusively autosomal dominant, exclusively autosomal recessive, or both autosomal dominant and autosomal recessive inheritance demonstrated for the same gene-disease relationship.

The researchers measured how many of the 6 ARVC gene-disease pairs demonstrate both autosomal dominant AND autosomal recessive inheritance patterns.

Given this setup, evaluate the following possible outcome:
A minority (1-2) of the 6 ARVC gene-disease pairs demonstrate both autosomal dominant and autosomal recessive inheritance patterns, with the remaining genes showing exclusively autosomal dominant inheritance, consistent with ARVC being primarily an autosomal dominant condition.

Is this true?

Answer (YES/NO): NO